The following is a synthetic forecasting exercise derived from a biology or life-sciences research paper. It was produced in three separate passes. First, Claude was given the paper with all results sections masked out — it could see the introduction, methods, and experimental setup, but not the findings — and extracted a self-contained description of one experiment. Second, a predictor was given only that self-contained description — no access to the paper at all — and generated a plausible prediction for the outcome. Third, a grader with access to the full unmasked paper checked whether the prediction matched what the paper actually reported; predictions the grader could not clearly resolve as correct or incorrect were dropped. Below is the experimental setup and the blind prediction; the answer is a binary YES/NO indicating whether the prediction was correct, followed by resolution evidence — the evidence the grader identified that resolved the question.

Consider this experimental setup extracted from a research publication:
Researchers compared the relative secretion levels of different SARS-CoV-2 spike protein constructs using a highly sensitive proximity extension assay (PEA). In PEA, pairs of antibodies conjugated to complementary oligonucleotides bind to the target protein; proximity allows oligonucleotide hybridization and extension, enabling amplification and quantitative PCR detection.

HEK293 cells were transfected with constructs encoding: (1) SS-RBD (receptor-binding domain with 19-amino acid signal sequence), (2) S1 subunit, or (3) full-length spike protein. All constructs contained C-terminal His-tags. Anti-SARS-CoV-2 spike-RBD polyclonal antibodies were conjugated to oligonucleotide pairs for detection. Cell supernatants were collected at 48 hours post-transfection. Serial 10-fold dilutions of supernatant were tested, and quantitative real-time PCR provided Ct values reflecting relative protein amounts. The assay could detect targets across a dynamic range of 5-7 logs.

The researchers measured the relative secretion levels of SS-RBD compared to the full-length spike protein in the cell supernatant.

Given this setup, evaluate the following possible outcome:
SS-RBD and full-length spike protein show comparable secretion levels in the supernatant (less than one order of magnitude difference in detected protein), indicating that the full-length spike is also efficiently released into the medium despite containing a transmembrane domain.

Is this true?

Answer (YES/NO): NO